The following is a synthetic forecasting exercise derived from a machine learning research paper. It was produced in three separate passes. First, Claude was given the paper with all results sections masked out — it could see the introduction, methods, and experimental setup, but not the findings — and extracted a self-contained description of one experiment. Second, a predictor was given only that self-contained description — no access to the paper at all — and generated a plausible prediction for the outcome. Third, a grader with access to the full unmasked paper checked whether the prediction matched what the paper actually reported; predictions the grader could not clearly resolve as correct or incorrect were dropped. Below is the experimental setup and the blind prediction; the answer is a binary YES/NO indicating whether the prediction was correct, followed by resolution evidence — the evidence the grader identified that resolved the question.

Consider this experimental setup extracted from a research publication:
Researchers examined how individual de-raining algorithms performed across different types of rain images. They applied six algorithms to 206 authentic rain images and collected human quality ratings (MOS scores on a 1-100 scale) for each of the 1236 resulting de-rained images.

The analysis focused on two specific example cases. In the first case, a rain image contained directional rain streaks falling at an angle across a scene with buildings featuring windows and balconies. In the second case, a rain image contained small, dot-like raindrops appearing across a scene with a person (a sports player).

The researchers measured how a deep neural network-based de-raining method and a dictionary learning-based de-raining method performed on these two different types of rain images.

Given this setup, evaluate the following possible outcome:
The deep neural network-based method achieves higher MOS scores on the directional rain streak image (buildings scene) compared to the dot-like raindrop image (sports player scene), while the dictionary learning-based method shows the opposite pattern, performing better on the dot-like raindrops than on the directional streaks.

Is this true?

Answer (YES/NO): YES